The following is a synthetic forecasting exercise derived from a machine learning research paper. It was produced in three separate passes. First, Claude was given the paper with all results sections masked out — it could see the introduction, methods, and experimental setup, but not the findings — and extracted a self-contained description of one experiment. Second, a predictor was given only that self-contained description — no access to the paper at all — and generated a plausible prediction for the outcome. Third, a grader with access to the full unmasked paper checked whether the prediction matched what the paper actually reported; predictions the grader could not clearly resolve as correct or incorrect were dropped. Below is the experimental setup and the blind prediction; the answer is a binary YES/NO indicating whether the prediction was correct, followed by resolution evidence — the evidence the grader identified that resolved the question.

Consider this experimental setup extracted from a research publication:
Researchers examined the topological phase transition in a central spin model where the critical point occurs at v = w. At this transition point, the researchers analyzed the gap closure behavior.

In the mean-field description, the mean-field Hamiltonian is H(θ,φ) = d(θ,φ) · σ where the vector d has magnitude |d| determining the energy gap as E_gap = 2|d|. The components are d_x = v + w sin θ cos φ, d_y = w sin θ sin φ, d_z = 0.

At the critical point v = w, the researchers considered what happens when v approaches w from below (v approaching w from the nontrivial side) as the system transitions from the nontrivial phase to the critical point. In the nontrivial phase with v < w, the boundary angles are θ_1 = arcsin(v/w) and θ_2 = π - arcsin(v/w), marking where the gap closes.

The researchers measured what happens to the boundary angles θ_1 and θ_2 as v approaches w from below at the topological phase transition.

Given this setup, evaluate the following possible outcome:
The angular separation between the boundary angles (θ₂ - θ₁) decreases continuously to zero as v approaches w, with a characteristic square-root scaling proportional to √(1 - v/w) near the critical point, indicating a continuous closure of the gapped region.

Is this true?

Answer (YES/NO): YES